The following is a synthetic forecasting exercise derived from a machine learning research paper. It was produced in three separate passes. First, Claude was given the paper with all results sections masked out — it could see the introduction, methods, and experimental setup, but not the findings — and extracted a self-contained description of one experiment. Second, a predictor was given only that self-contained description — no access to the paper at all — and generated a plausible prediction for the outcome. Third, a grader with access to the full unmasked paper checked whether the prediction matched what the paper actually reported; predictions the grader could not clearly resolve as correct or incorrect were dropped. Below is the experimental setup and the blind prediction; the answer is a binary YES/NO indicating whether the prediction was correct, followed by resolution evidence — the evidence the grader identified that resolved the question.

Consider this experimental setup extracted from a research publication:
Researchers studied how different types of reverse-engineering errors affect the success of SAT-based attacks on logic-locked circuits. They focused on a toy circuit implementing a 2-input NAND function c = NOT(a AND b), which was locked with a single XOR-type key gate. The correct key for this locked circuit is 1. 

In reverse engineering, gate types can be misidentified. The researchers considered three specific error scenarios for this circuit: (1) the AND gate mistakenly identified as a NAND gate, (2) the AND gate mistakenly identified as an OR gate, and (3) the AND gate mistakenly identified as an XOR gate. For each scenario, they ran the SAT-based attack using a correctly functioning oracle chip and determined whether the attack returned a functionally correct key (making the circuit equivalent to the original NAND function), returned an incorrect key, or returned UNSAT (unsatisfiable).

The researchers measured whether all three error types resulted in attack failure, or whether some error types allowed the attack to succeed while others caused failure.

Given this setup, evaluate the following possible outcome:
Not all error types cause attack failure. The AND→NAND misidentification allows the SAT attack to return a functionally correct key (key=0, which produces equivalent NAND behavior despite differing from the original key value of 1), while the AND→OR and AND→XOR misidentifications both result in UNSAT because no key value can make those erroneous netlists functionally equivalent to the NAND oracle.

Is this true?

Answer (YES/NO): NO